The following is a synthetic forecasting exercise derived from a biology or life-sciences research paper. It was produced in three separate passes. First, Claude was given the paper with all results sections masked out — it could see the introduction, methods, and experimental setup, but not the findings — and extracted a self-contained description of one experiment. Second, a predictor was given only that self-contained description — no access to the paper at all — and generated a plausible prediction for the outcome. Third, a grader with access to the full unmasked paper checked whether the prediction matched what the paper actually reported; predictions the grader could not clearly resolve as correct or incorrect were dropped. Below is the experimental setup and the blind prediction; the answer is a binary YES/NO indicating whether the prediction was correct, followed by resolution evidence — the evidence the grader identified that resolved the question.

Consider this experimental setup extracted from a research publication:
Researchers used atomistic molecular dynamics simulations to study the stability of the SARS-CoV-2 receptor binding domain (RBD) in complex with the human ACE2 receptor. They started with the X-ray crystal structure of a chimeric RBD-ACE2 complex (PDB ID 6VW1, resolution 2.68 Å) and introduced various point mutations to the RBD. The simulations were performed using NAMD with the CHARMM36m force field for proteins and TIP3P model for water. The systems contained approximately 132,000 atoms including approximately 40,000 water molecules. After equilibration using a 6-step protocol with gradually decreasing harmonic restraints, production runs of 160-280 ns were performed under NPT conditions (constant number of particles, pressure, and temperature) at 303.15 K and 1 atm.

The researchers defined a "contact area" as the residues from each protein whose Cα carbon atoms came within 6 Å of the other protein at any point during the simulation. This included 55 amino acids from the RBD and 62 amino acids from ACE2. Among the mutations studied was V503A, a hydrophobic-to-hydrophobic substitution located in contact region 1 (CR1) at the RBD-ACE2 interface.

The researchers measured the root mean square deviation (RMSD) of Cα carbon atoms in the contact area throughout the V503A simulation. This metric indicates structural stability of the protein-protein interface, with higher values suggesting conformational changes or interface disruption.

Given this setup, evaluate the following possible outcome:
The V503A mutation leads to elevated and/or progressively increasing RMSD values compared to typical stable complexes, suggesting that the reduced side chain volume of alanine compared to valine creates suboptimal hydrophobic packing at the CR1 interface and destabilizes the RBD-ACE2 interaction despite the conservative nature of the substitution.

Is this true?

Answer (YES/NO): YES